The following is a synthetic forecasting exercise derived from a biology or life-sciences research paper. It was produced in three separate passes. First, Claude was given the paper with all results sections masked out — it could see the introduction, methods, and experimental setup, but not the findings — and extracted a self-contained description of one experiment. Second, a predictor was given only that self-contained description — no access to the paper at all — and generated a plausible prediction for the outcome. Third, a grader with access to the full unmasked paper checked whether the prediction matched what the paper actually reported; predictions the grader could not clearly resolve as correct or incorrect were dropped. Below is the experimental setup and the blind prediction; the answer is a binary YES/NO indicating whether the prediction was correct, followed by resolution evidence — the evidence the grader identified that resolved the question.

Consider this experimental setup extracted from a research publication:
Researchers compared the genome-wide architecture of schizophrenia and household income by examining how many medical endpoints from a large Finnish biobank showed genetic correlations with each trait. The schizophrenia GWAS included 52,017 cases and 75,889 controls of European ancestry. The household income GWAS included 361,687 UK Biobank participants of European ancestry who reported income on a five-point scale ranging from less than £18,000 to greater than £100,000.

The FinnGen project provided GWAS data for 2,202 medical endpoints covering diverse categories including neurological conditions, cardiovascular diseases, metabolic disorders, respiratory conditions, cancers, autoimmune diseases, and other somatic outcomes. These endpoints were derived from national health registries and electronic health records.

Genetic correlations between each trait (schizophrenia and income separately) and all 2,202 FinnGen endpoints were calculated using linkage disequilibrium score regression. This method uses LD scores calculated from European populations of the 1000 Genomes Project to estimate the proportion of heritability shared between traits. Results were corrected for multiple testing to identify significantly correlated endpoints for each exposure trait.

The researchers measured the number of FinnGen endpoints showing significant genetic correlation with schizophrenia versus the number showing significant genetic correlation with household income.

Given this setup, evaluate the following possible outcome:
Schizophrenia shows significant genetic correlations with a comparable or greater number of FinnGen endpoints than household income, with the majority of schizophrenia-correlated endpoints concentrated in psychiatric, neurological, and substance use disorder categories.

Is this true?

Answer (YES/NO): NO